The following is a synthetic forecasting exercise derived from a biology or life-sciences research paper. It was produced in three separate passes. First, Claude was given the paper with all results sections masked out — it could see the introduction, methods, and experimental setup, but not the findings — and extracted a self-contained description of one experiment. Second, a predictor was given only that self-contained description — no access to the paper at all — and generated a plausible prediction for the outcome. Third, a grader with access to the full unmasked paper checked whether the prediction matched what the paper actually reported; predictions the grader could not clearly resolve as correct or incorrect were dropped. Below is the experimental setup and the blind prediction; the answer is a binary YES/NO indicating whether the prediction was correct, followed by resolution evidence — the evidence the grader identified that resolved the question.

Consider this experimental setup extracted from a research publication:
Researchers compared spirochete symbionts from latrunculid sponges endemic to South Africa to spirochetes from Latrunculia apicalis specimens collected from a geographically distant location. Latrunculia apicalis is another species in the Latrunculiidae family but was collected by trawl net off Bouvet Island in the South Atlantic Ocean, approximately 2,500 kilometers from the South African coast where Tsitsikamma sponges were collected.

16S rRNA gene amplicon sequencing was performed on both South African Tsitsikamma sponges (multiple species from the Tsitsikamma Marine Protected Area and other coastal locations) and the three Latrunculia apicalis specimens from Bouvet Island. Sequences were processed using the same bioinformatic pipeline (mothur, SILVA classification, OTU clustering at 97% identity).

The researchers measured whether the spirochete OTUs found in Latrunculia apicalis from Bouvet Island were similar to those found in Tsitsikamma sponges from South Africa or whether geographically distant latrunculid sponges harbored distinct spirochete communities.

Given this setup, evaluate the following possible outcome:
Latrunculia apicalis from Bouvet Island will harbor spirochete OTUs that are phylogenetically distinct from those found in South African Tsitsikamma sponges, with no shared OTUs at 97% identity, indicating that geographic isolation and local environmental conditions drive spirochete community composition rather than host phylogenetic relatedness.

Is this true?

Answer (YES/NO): NO